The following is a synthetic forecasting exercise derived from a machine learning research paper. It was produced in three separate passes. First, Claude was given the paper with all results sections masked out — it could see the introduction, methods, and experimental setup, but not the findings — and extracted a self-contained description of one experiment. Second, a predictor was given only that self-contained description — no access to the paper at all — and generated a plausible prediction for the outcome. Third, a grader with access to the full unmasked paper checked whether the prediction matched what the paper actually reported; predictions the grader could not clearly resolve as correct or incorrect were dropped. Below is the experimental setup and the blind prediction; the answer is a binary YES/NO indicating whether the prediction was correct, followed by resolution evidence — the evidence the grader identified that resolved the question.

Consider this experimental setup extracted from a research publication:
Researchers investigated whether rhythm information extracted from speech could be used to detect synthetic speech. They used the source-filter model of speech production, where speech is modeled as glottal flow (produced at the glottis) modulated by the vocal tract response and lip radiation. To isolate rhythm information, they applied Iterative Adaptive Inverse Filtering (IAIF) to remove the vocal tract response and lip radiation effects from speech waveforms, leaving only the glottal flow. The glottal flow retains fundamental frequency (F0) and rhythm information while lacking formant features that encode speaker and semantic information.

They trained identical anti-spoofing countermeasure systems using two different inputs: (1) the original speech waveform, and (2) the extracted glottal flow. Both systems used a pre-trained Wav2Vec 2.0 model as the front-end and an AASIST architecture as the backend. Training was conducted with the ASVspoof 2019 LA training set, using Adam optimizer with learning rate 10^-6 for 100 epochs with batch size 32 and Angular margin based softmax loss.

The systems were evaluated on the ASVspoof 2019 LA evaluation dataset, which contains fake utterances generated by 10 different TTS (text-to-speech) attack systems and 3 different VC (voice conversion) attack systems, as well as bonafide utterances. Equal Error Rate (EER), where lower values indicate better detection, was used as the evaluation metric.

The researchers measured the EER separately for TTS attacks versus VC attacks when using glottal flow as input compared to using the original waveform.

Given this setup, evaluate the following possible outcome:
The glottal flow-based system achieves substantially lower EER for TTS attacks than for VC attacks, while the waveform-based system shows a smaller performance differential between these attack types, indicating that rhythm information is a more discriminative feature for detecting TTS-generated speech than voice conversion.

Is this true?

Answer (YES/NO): YES